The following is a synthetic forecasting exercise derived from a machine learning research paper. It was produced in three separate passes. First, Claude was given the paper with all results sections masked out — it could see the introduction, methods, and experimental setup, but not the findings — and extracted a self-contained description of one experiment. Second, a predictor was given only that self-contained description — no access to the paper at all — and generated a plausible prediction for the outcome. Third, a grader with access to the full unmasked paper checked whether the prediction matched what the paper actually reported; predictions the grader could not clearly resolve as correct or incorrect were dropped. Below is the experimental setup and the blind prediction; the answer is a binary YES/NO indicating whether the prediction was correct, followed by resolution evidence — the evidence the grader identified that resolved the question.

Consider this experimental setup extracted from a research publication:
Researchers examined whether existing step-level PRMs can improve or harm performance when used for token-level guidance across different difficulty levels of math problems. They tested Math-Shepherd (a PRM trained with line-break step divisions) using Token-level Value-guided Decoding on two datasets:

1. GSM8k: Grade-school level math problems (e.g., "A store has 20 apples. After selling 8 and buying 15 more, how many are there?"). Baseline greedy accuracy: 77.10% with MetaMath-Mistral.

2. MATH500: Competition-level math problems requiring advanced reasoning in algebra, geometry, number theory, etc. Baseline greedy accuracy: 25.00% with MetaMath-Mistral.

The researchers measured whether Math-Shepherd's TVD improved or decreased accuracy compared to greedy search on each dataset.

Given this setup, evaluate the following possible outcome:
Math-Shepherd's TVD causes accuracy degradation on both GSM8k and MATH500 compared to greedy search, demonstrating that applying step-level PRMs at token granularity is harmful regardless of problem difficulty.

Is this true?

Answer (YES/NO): NO